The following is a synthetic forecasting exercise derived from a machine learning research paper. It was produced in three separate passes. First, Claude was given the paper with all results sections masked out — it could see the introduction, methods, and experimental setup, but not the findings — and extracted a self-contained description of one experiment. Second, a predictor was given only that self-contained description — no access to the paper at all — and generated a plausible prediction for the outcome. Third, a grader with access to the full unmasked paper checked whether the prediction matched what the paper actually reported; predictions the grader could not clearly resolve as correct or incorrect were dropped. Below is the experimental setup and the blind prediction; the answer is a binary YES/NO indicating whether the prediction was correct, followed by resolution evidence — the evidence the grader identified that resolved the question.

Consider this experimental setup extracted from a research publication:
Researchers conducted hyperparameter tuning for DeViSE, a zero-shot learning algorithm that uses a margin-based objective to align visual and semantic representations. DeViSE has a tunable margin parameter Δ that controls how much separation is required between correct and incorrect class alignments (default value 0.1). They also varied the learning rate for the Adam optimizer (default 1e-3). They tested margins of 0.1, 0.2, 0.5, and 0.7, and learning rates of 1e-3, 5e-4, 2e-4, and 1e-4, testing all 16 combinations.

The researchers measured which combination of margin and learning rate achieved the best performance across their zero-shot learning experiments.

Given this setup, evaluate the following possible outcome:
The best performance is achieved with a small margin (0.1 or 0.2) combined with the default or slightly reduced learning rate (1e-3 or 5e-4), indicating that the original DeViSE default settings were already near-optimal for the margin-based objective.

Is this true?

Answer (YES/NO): NO